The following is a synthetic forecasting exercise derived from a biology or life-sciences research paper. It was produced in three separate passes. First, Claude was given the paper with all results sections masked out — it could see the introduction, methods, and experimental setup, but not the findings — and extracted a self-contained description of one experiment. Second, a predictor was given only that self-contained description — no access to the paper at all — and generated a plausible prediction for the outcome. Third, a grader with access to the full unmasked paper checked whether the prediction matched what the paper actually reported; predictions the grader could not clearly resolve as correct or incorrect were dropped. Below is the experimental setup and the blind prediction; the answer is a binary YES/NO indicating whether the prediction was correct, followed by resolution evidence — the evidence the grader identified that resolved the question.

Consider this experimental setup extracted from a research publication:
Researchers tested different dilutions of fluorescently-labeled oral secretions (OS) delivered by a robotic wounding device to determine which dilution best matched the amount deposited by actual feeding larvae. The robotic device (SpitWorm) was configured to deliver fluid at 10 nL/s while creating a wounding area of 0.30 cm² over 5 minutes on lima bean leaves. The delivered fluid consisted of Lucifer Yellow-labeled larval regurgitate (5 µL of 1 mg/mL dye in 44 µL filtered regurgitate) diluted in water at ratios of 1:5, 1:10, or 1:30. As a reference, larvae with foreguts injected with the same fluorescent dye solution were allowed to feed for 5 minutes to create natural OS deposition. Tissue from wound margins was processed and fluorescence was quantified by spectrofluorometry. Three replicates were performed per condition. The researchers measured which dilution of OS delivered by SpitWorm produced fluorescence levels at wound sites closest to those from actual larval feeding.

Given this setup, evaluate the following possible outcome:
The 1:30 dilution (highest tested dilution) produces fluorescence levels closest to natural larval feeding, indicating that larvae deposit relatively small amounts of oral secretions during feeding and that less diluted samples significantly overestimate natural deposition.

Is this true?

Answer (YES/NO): NO